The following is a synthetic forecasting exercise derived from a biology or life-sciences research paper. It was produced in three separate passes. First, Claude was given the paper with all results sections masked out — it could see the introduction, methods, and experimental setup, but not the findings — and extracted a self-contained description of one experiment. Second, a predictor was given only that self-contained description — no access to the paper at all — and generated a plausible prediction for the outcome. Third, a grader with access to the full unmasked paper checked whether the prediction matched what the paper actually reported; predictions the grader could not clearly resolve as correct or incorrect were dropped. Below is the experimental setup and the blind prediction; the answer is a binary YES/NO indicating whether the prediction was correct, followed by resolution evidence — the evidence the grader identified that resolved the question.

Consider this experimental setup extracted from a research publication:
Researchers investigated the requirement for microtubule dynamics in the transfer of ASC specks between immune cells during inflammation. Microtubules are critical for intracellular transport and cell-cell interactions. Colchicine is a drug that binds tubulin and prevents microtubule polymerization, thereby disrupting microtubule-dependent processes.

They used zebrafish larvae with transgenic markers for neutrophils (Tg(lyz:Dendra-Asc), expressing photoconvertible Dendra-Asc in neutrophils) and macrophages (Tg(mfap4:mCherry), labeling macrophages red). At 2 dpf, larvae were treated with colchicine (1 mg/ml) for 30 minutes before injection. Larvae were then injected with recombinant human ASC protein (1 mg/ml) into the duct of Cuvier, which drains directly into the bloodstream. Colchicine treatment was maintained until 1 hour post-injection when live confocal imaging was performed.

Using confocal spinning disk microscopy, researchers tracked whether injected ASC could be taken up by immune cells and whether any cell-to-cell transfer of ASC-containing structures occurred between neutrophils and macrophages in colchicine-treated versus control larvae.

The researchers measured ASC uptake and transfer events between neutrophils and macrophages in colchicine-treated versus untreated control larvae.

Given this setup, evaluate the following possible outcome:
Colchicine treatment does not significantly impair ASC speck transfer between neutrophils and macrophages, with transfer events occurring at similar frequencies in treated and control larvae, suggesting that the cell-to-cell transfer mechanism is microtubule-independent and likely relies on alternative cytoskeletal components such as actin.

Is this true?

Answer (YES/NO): NO